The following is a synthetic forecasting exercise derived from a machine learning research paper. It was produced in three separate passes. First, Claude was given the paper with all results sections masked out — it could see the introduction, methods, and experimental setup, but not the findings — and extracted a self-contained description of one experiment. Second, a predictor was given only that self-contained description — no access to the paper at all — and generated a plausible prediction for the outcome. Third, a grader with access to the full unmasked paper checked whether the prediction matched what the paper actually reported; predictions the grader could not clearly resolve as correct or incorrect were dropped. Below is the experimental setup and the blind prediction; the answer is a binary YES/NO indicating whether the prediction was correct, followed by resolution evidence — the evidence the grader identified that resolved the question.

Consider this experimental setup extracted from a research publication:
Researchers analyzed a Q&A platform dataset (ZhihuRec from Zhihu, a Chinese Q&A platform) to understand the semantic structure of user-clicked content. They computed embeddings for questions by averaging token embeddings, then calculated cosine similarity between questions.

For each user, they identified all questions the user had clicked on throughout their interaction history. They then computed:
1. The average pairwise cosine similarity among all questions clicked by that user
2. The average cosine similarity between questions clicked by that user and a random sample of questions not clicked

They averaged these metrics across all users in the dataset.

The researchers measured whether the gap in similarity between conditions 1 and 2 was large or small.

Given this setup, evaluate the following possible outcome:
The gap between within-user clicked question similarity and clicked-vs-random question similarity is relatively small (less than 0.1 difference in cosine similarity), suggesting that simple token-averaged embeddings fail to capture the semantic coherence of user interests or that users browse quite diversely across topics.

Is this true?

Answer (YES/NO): NO